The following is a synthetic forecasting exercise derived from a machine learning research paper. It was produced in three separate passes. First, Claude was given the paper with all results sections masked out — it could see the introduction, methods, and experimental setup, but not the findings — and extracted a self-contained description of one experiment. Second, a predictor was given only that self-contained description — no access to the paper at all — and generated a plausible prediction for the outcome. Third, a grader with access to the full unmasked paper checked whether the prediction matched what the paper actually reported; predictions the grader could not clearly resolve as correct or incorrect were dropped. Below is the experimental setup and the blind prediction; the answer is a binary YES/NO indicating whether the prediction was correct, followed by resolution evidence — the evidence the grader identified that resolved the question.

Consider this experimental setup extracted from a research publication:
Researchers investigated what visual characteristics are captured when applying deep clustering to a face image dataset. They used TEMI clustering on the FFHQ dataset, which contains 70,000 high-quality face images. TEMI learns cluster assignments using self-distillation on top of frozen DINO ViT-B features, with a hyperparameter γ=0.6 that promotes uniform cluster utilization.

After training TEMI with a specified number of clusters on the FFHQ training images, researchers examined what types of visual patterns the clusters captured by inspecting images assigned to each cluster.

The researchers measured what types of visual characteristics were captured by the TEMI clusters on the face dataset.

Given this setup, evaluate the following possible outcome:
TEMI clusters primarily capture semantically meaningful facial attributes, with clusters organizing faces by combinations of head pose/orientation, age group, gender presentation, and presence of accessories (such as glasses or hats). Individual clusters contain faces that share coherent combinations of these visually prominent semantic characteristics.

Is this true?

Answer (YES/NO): NO